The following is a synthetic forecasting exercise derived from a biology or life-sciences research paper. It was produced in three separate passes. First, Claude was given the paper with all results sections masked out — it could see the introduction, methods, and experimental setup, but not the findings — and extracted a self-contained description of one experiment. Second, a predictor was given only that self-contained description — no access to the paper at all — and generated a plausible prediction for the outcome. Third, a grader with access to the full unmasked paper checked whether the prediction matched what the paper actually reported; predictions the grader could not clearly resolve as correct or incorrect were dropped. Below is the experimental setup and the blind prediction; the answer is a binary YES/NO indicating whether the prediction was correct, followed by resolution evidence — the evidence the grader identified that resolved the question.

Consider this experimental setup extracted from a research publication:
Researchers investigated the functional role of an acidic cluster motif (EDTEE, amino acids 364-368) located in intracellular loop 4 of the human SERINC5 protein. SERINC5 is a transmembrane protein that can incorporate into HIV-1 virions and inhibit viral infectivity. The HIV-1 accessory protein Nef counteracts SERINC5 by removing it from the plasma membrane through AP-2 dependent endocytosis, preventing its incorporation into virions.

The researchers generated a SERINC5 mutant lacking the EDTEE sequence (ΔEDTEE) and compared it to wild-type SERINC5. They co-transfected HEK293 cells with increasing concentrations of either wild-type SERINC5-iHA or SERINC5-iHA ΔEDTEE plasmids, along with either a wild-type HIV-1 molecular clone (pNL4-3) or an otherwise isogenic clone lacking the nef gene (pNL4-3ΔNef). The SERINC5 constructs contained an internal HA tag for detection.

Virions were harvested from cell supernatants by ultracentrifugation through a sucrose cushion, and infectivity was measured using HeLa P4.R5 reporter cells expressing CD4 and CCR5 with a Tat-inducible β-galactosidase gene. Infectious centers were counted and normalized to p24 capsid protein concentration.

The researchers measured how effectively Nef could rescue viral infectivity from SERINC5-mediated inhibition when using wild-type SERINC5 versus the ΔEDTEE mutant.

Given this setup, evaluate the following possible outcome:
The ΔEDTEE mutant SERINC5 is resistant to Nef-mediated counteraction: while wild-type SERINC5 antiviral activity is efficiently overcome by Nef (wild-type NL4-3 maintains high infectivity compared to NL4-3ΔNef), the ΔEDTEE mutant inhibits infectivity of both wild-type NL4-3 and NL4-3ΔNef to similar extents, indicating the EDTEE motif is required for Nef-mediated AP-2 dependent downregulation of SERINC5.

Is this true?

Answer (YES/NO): NO